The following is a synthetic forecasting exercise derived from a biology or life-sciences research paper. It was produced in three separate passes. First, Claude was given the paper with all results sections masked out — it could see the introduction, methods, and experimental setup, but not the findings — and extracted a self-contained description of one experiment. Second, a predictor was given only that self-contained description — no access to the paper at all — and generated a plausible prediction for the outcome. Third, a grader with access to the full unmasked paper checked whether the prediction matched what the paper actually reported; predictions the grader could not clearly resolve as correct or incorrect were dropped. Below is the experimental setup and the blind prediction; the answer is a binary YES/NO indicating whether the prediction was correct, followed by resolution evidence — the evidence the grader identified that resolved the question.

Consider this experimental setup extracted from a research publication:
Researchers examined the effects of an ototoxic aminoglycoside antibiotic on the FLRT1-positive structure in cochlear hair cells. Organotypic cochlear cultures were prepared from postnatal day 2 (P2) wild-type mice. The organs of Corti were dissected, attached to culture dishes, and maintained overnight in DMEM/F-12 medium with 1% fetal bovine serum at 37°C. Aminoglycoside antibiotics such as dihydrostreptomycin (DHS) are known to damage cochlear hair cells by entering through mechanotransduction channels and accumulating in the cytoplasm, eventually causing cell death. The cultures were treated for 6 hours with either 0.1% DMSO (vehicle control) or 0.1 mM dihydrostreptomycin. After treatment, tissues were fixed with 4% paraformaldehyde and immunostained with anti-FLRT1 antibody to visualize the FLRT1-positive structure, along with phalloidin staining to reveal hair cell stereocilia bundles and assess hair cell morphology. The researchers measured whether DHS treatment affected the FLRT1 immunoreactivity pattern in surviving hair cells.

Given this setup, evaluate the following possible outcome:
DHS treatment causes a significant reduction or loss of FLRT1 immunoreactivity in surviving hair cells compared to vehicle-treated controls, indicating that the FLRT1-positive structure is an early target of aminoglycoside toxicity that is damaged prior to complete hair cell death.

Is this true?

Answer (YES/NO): NO